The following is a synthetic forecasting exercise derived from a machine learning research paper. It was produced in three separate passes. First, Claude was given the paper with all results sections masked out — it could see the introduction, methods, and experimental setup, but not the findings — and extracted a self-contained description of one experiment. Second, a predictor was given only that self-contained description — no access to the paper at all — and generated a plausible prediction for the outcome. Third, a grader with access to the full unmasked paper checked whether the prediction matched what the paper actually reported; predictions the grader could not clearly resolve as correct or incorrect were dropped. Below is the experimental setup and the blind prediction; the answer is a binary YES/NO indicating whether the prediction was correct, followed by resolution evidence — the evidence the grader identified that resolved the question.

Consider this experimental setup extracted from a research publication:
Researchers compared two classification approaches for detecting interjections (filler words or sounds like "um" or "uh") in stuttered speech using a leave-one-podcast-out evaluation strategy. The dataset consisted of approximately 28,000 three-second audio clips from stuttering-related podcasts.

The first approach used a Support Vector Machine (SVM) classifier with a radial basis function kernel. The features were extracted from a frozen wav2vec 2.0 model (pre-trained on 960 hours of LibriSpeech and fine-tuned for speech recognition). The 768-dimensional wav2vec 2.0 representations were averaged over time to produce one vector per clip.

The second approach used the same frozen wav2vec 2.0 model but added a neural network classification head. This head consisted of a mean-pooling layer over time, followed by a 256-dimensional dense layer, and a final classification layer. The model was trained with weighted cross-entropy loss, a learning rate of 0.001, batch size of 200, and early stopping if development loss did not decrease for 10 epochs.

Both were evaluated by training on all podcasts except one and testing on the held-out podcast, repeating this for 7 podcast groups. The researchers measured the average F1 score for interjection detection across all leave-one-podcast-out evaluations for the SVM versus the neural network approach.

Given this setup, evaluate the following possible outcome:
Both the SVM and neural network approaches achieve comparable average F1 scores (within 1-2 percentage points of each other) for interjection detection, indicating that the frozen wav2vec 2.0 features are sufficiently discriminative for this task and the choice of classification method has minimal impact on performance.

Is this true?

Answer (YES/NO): NO